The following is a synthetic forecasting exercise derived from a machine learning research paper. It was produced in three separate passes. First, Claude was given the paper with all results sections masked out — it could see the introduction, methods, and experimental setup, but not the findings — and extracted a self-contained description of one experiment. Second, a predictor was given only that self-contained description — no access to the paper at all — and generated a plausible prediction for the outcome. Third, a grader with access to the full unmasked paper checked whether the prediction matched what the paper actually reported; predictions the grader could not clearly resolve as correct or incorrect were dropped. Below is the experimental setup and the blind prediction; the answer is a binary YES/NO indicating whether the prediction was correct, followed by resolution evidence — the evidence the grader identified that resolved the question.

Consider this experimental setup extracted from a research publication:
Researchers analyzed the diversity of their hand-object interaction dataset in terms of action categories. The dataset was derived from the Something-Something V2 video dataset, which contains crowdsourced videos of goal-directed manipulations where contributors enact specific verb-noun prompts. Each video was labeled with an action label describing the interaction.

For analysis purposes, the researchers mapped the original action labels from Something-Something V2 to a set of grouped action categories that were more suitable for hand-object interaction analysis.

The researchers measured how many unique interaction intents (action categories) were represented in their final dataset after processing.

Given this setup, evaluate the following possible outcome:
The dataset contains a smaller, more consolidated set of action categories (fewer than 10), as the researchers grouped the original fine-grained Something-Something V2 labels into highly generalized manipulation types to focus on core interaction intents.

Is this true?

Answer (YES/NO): NO